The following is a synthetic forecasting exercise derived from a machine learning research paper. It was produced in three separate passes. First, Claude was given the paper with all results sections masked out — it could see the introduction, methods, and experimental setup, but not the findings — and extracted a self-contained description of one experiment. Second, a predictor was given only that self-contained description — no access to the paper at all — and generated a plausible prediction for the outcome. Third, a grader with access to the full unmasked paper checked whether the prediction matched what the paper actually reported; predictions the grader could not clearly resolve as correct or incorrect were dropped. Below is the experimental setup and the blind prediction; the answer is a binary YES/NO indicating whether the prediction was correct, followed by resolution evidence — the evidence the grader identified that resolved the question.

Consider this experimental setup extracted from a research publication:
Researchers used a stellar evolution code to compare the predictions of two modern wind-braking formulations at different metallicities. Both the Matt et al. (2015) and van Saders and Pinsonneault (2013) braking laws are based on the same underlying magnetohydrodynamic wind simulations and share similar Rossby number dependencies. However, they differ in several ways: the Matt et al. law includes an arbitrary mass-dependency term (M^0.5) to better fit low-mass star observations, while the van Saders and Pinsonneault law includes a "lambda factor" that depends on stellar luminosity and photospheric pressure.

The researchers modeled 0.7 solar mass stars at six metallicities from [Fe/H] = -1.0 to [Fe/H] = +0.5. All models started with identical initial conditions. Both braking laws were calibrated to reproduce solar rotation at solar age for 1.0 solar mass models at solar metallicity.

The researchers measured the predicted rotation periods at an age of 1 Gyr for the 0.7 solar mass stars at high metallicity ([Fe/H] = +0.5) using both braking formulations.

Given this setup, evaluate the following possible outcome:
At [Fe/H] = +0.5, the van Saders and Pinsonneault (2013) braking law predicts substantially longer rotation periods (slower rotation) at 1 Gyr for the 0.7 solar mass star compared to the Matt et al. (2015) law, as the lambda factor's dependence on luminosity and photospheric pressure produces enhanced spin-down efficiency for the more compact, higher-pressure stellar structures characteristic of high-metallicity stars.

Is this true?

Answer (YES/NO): NO